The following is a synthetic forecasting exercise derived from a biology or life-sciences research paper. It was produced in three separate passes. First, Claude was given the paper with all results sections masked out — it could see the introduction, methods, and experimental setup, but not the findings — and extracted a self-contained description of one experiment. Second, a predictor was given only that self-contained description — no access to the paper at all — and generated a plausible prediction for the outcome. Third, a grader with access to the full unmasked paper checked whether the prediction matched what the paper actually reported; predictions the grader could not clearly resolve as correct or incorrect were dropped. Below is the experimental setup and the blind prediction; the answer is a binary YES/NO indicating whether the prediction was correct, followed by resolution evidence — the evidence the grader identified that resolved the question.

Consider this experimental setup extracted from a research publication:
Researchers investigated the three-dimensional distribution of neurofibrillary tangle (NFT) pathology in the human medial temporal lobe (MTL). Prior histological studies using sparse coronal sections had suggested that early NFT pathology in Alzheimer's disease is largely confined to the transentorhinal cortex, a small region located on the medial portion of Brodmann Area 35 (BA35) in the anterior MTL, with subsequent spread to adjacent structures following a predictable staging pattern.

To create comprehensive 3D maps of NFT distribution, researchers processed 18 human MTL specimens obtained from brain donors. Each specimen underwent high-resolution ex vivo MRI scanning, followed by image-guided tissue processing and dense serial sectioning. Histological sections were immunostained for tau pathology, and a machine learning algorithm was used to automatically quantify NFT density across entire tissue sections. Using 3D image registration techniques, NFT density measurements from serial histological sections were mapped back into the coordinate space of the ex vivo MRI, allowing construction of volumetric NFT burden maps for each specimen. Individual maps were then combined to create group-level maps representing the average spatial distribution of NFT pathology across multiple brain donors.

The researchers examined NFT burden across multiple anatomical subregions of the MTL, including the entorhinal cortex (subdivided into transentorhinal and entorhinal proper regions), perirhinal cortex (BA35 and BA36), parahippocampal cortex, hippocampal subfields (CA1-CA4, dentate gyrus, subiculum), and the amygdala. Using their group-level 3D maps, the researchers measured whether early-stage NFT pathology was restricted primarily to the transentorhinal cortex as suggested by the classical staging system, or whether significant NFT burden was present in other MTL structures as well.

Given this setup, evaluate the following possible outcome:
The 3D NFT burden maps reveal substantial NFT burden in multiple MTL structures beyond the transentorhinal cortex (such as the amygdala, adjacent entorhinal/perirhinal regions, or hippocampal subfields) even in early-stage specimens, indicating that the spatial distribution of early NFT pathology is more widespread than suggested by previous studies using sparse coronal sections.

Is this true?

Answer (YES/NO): YES